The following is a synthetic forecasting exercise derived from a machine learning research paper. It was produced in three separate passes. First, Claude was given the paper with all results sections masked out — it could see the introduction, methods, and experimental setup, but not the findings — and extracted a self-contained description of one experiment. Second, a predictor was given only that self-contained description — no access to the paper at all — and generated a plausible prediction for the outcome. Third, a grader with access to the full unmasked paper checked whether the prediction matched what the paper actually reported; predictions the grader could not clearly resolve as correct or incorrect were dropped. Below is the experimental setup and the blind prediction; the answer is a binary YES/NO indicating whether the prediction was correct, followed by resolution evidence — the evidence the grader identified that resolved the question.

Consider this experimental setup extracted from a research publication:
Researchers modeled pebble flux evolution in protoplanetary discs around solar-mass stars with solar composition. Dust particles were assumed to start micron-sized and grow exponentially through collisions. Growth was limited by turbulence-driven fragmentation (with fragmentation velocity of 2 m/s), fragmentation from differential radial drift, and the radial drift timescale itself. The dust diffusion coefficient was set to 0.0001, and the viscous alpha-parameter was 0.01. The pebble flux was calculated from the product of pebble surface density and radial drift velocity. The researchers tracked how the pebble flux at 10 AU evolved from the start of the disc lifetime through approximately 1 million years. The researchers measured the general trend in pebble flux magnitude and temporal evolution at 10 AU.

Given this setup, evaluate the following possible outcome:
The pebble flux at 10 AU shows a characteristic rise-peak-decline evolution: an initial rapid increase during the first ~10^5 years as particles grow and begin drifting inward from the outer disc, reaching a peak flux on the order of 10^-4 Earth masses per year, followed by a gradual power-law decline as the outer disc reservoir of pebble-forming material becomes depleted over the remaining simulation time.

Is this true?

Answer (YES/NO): NO